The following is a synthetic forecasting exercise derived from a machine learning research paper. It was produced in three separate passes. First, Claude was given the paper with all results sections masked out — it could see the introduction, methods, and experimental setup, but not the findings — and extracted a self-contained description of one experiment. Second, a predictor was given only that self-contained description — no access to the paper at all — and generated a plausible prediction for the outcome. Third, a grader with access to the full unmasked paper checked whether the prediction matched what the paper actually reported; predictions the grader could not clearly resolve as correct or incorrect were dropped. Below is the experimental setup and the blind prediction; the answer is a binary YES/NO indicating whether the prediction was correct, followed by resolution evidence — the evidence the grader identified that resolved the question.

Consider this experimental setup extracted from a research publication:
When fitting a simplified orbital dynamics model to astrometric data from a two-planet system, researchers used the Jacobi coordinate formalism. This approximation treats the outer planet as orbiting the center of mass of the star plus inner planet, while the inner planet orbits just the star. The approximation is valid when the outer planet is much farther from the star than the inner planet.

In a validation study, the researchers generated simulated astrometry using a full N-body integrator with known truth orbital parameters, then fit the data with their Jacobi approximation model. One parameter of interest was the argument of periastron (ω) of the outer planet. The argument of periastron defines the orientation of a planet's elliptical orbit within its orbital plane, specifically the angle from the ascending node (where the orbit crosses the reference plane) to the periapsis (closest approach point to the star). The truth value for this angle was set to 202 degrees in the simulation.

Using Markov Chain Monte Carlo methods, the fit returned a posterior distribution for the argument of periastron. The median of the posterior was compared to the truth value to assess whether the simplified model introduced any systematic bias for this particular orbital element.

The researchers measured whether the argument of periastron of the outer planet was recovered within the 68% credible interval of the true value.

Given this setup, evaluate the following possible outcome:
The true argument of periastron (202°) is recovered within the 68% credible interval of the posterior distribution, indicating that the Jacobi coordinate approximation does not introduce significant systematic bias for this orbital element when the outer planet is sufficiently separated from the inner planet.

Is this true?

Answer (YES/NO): NO